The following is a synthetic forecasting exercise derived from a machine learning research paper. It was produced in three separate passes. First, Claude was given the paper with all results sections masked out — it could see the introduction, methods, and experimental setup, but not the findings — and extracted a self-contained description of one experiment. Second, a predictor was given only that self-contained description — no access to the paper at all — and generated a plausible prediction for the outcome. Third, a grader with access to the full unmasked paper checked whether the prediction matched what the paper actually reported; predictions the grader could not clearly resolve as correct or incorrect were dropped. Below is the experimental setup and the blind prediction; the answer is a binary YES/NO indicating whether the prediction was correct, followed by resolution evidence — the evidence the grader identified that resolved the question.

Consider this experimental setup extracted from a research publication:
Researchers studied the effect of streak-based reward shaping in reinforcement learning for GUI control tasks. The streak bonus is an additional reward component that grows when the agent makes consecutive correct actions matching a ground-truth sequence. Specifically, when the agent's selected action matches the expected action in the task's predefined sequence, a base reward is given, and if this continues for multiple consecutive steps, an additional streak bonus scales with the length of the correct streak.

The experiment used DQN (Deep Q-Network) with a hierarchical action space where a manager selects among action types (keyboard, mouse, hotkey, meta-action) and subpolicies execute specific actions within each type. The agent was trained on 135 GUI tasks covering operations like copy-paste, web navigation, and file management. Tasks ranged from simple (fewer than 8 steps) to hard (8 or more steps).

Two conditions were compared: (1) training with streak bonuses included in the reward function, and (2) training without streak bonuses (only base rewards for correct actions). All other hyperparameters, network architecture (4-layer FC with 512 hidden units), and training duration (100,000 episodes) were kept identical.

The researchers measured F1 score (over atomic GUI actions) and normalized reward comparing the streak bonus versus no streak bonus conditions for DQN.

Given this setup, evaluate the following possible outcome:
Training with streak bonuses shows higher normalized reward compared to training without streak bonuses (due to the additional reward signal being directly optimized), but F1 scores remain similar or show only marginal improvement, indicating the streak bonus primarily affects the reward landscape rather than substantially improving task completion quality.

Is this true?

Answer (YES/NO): NO